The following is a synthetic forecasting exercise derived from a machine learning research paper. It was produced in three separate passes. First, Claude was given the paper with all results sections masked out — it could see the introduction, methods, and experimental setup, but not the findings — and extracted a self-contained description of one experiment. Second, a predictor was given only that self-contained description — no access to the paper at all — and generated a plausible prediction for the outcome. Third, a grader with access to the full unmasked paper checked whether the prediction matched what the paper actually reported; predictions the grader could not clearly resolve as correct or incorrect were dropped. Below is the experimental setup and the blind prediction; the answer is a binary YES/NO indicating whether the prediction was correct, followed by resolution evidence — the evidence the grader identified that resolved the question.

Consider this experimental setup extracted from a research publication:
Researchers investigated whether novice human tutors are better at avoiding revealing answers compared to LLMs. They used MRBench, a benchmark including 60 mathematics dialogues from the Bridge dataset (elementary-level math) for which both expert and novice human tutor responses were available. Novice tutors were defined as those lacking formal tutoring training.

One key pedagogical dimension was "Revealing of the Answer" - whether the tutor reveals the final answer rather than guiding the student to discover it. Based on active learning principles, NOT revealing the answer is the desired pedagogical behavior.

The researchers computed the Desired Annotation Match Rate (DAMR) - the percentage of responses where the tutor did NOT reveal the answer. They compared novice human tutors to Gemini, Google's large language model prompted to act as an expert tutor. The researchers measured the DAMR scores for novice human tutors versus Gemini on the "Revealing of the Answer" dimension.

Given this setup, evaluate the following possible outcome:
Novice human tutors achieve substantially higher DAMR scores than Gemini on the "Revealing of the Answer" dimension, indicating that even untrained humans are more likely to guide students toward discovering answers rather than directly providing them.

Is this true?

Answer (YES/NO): YES